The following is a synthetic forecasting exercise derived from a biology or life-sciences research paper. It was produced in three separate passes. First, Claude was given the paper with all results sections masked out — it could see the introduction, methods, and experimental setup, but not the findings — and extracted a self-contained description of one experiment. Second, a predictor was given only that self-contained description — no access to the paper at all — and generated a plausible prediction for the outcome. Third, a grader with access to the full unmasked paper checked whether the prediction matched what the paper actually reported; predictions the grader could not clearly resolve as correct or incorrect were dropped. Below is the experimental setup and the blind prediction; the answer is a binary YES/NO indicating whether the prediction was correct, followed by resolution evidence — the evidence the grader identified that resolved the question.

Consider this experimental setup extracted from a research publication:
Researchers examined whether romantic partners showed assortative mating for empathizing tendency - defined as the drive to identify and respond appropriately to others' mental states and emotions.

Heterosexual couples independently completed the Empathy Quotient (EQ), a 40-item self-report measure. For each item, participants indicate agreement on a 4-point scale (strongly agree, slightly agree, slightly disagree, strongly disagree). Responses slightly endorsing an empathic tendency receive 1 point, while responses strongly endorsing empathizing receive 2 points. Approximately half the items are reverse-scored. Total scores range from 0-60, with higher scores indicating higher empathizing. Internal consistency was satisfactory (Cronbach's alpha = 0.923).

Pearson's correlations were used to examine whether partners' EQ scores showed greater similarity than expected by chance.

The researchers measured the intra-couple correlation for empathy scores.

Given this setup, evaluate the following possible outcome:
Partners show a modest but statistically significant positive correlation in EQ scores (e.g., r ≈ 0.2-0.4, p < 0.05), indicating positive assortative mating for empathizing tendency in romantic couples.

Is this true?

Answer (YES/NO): NO